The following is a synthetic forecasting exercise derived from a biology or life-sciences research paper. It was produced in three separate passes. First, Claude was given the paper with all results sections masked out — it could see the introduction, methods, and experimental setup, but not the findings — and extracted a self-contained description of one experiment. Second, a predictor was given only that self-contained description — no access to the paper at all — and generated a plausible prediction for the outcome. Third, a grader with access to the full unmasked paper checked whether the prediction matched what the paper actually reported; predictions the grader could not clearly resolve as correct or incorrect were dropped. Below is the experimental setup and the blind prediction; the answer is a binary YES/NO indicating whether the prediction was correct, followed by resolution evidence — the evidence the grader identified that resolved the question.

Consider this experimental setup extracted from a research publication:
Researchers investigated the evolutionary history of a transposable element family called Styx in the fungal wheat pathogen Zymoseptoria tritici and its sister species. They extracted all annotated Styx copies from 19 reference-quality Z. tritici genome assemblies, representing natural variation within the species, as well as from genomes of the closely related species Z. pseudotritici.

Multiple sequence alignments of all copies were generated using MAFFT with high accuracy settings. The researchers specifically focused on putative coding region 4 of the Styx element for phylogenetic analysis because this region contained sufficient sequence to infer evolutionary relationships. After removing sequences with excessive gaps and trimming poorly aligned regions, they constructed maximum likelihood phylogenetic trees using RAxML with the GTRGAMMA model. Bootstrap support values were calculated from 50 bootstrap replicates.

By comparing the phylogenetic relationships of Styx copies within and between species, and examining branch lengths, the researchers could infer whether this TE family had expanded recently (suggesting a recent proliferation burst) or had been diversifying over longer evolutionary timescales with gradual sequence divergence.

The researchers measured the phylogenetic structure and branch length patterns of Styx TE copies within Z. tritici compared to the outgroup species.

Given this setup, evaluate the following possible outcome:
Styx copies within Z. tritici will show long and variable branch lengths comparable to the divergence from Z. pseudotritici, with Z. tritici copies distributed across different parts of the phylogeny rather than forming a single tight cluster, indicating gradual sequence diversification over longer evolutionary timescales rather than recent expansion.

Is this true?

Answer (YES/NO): NO